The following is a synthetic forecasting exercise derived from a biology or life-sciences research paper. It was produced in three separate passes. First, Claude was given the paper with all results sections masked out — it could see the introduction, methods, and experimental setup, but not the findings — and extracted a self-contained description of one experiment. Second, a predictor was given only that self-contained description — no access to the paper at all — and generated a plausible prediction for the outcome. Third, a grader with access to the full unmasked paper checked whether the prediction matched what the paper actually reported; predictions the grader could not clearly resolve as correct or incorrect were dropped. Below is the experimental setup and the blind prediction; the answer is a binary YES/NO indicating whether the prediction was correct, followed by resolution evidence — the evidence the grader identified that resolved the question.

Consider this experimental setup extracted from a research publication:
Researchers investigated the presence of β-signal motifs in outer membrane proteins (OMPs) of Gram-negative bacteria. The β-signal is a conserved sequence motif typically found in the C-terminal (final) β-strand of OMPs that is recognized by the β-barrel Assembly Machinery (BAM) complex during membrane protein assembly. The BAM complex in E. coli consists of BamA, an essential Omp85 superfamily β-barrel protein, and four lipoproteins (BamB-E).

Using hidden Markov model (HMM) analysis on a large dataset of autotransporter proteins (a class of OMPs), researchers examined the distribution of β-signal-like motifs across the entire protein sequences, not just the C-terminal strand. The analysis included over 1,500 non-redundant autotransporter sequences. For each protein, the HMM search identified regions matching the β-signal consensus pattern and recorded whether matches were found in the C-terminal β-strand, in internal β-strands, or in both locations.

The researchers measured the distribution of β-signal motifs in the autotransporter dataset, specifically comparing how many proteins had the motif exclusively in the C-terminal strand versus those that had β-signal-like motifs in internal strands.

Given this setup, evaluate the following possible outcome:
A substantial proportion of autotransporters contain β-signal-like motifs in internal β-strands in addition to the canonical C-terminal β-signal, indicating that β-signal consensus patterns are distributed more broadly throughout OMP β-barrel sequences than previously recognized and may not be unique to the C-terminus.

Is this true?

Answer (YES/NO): YES